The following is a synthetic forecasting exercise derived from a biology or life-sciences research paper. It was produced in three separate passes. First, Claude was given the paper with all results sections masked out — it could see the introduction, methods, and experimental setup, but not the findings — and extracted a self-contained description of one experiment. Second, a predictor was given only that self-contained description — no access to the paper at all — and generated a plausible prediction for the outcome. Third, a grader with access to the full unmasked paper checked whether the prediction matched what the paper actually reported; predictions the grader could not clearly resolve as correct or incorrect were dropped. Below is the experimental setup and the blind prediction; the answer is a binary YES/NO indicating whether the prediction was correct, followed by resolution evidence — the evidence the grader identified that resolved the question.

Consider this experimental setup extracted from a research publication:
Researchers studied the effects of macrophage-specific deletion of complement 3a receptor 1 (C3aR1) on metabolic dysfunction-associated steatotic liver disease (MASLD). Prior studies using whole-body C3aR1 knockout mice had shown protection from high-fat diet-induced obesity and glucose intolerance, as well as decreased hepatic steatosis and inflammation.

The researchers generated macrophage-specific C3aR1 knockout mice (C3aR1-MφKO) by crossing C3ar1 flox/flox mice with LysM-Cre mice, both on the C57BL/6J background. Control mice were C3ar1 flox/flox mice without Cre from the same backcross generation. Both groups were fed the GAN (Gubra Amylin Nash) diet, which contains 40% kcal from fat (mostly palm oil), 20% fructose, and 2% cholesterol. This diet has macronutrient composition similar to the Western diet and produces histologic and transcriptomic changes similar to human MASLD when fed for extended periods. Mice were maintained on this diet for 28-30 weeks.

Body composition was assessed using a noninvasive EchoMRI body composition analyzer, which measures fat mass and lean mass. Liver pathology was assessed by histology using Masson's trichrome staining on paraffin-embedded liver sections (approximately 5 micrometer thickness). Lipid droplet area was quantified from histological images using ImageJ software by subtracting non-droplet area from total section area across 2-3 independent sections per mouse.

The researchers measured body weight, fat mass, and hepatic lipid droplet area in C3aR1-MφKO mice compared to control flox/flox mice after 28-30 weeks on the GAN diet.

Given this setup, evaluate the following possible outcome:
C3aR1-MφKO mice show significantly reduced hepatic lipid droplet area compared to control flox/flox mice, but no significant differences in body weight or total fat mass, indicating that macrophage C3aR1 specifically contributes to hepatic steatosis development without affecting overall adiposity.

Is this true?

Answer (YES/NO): NO